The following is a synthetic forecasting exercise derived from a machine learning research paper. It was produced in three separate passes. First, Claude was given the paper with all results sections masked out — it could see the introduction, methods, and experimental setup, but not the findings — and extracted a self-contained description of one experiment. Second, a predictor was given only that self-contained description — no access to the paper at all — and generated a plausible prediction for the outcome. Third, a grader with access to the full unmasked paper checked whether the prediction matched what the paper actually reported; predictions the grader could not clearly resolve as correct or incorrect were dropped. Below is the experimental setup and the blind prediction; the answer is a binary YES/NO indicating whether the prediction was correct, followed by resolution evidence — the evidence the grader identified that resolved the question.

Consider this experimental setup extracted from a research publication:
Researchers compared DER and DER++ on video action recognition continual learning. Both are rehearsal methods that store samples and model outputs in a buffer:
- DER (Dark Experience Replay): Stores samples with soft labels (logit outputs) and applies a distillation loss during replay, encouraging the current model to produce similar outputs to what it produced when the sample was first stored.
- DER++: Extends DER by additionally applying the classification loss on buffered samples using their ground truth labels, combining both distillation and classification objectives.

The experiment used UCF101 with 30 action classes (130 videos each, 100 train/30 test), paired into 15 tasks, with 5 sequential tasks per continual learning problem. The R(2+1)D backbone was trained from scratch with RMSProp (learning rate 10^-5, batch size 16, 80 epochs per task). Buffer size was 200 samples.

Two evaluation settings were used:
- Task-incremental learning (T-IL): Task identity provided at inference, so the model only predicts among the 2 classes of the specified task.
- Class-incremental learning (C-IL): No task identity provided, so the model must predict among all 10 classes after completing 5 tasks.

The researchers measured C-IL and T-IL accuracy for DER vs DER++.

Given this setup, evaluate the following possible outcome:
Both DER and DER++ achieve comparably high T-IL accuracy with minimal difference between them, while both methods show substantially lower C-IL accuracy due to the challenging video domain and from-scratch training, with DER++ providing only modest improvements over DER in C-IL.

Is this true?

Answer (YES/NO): NO